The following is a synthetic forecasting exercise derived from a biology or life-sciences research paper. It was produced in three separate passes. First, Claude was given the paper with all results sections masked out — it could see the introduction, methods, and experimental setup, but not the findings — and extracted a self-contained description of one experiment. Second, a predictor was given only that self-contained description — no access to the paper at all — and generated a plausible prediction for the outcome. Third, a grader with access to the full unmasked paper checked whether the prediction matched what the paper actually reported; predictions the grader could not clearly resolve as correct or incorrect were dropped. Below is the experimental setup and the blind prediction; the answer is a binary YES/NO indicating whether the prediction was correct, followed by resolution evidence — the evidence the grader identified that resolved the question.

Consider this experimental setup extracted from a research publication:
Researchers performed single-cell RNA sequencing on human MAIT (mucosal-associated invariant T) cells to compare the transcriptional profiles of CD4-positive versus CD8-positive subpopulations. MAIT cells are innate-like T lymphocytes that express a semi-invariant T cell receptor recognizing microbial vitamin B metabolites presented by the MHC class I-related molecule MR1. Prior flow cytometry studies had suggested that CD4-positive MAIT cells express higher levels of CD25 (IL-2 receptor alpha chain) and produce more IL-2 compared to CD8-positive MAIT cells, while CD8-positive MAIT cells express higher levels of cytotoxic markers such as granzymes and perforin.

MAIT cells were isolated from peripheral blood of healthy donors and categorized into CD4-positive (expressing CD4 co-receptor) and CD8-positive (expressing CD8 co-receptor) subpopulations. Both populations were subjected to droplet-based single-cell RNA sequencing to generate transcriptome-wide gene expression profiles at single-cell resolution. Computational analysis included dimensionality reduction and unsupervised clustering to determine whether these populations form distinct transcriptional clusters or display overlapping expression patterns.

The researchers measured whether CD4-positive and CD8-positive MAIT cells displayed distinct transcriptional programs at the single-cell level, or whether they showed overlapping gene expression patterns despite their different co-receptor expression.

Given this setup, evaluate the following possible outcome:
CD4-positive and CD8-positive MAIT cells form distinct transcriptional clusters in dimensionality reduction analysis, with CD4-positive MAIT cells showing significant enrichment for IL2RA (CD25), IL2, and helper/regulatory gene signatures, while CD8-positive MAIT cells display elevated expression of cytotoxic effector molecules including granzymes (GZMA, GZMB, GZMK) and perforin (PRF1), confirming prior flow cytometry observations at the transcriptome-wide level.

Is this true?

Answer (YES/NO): NO